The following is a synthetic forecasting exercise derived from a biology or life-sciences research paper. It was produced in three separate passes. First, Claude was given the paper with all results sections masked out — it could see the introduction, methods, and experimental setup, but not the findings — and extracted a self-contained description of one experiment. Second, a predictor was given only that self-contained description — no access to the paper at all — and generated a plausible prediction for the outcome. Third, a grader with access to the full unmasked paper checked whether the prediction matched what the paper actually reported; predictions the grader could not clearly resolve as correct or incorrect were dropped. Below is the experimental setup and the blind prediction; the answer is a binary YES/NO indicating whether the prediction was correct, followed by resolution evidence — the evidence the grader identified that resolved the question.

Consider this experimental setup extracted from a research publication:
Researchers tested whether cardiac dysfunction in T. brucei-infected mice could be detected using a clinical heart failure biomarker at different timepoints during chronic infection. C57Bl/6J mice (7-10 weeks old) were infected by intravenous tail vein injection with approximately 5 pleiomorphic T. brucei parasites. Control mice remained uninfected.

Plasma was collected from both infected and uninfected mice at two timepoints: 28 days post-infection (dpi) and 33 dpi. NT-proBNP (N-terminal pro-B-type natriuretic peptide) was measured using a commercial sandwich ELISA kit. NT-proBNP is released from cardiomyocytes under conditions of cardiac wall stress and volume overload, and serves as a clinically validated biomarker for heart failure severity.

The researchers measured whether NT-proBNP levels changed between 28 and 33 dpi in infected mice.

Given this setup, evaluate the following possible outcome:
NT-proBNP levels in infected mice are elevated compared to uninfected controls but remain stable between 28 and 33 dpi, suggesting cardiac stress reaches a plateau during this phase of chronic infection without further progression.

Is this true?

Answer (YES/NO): YES